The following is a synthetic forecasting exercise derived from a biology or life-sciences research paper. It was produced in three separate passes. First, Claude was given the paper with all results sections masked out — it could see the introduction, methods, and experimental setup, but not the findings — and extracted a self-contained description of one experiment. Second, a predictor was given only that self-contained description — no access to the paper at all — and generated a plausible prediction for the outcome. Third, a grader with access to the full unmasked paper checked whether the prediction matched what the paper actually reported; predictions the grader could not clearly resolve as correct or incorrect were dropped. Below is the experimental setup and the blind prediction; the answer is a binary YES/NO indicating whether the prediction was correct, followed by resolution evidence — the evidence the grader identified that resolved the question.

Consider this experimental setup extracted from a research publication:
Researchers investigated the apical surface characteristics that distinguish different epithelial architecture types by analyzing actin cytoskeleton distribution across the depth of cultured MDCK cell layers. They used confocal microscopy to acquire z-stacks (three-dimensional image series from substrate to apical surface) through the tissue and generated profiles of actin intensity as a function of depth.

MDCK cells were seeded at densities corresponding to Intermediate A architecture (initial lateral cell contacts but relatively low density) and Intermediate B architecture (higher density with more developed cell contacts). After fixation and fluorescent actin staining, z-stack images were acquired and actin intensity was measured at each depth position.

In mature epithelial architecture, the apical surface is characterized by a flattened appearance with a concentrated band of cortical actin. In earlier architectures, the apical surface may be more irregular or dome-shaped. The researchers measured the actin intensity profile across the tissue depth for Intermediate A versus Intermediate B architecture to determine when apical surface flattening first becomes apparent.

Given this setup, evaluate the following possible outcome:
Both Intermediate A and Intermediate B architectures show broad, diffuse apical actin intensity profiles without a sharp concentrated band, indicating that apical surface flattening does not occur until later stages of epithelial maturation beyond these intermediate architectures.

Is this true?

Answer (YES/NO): NO